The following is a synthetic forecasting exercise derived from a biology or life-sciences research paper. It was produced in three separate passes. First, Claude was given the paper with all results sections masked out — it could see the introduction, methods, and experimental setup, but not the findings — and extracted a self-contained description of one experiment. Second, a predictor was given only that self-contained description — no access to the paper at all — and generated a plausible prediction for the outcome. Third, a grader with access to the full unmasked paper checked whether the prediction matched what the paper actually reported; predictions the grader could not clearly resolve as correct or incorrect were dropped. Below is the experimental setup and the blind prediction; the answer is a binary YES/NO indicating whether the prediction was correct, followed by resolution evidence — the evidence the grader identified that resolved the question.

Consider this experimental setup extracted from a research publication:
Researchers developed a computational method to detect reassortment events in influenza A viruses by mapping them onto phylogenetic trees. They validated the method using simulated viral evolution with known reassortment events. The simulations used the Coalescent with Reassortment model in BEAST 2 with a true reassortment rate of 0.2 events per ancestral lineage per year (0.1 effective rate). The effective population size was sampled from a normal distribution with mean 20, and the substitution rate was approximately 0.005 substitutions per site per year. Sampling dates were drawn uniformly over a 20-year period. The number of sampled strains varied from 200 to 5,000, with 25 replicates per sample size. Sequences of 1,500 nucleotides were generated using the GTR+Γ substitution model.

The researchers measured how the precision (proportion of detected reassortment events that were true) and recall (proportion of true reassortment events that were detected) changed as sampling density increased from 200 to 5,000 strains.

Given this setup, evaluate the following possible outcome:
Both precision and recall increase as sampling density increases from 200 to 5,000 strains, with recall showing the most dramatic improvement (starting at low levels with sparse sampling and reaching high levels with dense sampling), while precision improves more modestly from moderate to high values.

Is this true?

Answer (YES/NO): NO